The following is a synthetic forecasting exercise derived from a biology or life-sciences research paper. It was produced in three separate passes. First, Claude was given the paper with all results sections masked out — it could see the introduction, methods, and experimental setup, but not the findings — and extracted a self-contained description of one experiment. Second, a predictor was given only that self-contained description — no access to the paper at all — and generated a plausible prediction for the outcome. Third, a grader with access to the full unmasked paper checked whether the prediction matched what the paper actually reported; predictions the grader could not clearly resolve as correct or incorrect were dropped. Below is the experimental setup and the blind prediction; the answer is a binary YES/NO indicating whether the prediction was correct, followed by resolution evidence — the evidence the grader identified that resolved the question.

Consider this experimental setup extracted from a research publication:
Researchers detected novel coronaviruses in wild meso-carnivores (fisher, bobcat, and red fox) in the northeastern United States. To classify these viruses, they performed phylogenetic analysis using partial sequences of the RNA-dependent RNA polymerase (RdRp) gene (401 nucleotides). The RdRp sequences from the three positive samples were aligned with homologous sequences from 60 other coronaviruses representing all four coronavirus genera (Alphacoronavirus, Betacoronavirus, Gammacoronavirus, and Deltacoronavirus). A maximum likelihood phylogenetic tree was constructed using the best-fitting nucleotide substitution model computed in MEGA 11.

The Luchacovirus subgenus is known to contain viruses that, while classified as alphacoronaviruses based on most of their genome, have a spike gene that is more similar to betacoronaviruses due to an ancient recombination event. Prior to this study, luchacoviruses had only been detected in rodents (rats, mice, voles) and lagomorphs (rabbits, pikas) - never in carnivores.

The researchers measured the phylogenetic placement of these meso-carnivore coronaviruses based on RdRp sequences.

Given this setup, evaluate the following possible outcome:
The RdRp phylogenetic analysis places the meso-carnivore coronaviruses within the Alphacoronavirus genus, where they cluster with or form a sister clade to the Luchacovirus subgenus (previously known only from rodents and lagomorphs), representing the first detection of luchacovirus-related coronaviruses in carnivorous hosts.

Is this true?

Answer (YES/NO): YES